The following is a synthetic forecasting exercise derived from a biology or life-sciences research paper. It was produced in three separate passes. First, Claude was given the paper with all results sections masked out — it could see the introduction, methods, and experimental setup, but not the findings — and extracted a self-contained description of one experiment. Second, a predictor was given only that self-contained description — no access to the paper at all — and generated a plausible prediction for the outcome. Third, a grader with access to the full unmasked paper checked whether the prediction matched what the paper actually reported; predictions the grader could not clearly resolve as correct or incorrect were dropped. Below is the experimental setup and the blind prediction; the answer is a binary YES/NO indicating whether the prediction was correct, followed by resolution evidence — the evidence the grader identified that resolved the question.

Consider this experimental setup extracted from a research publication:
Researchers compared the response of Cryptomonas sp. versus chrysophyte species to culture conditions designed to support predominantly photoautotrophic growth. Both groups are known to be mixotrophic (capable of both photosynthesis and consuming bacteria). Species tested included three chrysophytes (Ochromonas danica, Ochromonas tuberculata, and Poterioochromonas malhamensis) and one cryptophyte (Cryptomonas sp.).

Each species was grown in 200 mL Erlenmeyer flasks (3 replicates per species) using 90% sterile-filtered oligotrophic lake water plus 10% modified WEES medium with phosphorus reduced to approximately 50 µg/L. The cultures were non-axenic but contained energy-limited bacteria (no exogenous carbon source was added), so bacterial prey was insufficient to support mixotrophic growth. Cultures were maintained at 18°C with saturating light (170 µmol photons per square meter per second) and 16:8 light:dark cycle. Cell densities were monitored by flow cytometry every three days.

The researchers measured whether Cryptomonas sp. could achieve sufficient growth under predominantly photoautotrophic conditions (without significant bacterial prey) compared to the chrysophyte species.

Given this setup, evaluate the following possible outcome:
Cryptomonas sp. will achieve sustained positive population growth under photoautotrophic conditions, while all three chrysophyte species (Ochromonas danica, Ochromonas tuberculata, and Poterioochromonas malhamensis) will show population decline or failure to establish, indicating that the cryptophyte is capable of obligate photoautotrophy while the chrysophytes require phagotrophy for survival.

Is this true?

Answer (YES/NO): YES